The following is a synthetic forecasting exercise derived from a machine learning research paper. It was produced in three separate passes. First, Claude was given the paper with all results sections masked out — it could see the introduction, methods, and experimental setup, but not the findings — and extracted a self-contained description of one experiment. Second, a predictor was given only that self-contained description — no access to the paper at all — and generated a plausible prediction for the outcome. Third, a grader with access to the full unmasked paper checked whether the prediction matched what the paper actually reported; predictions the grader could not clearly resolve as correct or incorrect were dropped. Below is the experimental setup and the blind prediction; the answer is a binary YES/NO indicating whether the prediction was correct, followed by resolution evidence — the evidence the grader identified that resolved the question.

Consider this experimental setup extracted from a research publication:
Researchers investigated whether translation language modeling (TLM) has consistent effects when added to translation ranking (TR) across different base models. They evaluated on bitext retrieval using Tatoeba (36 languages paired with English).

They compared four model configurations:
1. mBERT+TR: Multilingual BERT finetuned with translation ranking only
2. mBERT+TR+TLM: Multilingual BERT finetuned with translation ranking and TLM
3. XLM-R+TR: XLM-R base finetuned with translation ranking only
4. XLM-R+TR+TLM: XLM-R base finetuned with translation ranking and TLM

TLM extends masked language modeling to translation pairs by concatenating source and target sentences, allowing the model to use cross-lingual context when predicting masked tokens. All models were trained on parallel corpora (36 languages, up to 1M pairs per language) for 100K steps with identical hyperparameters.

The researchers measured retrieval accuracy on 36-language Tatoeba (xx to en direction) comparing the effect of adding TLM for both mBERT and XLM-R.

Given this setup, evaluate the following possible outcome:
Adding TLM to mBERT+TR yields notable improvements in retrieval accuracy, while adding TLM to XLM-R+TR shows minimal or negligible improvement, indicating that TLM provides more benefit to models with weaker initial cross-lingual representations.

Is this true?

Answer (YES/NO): NO